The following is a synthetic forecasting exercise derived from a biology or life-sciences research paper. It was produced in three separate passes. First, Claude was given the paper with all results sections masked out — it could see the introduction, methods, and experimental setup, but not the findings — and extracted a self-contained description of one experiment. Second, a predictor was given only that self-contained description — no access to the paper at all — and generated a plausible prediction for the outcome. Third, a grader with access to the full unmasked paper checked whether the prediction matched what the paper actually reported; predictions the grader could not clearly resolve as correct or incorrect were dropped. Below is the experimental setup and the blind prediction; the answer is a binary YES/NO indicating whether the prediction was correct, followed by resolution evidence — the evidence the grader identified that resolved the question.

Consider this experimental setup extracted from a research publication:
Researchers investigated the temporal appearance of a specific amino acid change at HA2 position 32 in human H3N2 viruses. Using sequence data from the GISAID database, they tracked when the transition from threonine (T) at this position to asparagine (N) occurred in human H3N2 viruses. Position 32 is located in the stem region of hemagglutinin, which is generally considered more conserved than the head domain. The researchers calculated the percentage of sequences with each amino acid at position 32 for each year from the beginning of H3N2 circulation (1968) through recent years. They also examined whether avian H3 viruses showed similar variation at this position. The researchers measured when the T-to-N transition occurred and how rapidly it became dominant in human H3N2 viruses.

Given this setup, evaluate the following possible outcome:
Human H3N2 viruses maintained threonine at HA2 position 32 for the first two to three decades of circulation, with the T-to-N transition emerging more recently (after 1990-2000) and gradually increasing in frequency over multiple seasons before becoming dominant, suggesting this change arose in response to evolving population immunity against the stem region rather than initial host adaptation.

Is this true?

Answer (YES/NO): NO